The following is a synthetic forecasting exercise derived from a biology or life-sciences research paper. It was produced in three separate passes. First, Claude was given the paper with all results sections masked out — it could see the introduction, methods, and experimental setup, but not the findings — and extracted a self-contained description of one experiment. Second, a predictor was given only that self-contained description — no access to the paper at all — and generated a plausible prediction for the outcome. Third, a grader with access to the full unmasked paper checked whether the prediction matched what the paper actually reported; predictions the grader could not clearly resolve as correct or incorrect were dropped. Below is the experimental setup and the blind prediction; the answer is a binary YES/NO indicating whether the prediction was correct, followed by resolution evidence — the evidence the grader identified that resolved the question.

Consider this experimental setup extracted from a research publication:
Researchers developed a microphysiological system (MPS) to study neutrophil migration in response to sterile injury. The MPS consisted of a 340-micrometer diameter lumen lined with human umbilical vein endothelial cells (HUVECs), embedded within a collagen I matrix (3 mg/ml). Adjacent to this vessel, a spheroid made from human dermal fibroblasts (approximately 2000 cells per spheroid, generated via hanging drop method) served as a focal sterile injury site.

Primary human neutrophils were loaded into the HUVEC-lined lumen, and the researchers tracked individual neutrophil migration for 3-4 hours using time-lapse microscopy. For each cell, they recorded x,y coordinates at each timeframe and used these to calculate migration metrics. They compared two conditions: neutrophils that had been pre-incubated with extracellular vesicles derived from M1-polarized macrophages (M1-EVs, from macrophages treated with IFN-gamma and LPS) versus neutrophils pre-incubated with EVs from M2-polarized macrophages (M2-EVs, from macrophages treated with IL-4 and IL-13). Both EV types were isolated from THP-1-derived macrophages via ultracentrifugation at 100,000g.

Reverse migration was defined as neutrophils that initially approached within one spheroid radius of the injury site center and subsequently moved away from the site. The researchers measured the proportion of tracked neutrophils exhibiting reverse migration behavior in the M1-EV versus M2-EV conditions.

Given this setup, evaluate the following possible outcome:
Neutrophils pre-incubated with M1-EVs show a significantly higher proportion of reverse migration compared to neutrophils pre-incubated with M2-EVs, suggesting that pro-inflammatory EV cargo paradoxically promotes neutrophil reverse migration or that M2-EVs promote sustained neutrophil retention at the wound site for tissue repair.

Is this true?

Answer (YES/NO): NO